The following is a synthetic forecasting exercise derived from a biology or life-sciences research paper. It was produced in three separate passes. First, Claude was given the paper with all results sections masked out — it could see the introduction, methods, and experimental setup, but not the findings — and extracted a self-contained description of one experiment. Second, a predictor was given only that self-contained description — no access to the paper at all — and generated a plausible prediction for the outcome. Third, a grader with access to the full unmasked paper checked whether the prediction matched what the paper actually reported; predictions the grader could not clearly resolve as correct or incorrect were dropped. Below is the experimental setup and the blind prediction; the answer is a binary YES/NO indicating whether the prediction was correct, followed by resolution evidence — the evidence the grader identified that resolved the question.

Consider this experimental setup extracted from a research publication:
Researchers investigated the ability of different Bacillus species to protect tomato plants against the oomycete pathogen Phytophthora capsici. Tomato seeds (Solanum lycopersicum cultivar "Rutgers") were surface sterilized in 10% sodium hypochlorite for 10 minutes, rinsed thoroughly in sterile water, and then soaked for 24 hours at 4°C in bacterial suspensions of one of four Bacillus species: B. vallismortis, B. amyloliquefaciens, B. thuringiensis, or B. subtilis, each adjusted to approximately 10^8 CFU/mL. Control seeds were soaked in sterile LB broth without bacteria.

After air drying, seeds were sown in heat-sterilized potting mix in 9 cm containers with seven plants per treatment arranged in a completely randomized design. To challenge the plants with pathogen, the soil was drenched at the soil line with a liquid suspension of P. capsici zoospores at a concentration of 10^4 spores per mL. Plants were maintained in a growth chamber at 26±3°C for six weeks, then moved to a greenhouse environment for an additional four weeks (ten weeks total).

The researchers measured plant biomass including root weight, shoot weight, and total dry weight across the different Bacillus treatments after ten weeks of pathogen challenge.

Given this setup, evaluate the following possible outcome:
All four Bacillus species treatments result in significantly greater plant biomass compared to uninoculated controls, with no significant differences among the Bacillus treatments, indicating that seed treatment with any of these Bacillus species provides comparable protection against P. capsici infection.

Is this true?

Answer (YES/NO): NO